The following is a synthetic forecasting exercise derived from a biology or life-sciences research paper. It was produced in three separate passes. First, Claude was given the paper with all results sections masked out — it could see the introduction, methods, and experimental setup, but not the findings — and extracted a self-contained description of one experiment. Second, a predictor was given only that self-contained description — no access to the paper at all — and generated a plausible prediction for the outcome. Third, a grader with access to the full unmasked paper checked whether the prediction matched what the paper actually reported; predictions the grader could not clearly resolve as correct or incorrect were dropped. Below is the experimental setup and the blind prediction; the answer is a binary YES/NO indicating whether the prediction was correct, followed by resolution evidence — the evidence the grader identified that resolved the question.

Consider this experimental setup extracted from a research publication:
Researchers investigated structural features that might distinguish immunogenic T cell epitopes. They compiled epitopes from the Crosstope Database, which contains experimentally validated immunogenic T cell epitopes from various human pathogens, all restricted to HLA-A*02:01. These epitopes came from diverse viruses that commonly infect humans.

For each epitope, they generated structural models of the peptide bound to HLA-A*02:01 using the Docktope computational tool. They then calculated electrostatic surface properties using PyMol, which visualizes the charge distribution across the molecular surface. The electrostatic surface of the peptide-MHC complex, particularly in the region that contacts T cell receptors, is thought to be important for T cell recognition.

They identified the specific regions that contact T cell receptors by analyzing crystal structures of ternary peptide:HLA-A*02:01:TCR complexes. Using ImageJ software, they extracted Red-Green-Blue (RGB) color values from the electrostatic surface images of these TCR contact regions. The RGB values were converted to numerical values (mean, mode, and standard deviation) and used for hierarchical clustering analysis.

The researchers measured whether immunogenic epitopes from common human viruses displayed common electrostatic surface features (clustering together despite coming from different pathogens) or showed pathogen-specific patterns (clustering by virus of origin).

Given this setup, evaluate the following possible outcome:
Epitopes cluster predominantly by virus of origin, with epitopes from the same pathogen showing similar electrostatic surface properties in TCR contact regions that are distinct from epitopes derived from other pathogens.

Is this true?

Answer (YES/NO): NO